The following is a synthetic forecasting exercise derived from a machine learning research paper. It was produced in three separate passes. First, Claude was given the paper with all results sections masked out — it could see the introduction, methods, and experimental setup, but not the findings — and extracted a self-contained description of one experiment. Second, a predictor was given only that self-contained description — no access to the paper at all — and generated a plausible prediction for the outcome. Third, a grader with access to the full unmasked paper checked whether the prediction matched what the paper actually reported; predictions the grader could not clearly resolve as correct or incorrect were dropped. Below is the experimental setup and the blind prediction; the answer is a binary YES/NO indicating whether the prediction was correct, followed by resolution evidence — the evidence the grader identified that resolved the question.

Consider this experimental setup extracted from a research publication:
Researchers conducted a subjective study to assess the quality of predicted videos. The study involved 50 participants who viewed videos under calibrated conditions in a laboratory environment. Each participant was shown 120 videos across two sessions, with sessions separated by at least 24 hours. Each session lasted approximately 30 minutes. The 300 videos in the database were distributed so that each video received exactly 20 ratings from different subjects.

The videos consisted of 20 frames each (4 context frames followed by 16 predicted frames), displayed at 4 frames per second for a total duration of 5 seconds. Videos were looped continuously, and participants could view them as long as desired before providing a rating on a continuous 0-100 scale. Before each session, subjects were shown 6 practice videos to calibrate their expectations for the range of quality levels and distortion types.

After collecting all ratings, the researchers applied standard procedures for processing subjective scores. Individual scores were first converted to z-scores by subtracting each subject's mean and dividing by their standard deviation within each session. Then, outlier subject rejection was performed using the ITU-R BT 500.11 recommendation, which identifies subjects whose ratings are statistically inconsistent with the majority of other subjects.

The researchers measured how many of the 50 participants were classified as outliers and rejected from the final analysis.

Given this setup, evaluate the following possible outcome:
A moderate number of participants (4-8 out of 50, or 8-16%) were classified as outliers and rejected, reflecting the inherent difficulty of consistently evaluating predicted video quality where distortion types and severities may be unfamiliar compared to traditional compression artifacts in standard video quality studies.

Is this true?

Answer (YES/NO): YES